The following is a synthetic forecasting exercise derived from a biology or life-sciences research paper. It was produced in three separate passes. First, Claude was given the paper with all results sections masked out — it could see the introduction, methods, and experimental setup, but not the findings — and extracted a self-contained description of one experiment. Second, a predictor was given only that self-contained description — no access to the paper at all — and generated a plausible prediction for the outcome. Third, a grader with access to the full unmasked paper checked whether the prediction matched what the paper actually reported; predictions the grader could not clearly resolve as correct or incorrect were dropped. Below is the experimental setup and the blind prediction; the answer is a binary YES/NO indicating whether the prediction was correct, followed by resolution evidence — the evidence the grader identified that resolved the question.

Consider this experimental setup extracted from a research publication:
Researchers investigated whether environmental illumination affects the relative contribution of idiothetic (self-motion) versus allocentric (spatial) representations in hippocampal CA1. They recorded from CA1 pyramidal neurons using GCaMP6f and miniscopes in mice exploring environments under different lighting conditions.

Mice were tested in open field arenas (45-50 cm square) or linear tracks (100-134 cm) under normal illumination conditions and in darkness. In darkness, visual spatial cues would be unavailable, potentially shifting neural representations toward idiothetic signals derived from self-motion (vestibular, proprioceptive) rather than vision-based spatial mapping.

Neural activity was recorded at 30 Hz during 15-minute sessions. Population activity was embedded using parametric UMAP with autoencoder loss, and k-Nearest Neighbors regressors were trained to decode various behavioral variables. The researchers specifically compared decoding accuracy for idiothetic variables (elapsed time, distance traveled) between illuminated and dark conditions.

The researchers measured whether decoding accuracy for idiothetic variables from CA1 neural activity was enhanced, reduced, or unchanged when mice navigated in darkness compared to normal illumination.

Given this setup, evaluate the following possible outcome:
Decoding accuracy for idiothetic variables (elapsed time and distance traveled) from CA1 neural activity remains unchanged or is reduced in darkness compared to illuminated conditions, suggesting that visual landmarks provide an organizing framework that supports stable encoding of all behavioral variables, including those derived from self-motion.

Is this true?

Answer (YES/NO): NO